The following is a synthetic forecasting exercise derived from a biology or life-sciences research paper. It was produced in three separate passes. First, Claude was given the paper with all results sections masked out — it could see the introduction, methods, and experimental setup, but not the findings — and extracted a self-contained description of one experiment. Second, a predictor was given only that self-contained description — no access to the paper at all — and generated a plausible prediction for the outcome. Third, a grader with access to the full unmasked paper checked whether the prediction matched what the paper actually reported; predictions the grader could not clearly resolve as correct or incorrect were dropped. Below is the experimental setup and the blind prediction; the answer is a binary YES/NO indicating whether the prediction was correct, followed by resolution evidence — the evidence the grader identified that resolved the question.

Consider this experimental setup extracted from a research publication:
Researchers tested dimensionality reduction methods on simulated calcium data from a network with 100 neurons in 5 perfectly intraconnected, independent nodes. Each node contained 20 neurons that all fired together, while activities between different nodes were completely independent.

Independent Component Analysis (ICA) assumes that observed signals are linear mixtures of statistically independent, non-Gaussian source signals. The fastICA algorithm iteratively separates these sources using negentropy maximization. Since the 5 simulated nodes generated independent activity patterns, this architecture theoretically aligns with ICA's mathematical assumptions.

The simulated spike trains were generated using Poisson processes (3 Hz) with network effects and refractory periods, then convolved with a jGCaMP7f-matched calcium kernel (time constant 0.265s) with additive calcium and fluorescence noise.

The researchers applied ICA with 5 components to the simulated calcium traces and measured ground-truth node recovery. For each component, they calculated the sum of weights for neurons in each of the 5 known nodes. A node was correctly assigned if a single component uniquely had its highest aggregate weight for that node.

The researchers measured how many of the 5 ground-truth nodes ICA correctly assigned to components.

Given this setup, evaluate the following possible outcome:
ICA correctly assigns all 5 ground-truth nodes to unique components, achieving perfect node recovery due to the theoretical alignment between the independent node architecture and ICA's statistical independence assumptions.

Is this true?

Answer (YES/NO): NO